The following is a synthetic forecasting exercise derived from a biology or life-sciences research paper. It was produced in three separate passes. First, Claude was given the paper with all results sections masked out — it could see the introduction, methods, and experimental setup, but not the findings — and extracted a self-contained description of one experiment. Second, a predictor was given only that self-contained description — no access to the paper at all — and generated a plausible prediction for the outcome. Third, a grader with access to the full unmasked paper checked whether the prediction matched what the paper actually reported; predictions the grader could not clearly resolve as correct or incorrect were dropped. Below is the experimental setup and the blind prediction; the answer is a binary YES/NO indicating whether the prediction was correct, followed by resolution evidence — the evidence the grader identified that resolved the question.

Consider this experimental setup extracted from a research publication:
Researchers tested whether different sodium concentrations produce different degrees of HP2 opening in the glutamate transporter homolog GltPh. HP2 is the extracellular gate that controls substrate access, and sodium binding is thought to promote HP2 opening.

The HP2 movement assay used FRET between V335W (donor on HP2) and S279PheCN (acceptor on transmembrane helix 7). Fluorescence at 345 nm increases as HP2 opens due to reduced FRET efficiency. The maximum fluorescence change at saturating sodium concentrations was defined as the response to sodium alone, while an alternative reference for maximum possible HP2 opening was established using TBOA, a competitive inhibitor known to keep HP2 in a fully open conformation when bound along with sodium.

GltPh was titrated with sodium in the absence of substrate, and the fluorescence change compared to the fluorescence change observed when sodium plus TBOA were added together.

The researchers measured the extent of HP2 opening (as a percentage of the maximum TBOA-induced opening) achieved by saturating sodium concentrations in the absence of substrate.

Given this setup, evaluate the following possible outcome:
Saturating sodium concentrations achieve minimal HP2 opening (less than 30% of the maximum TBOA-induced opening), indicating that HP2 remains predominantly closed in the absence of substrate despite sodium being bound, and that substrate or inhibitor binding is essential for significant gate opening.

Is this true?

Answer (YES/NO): NO